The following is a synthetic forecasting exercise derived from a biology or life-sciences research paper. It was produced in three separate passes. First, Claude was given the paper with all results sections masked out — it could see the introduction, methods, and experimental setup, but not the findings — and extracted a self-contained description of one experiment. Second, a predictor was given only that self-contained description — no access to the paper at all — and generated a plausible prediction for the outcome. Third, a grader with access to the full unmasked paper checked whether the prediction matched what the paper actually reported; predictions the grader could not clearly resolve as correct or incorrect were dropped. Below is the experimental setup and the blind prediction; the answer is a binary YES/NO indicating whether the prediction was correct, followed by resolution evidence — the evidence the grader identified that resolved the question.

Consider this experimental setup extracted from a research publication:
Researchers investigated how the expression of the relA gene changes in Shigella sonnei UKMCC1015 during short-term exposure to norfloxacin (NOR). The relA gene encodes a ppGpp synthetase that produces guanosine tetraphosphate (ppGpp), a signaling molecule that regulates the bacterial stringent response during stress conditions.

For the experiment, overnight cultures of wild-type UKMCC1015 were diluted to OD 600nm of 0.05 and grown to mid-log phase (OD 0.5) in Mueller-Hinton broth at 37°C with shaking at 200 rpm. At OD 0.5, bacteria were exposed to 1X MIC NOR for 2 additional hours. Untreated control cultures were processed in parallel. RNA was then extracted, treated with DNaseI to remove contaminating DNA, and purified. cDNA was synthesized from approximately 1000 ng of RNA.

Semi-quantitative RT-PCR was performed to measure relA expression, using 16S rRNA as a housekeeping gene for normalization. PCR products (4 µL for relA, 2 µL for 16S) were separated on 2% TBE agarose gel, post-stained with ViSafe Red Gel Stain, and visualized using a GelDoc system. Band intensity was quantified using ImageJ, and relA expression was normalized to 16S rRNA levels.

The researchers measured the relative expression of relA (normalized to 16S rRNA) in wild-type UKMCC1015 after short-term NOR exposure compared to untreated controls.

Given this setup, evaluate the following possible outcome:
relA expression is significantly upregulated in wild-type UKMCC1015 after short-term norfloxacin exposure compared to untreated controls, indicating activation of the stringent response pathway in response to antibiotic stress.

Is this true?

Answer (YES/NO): NO